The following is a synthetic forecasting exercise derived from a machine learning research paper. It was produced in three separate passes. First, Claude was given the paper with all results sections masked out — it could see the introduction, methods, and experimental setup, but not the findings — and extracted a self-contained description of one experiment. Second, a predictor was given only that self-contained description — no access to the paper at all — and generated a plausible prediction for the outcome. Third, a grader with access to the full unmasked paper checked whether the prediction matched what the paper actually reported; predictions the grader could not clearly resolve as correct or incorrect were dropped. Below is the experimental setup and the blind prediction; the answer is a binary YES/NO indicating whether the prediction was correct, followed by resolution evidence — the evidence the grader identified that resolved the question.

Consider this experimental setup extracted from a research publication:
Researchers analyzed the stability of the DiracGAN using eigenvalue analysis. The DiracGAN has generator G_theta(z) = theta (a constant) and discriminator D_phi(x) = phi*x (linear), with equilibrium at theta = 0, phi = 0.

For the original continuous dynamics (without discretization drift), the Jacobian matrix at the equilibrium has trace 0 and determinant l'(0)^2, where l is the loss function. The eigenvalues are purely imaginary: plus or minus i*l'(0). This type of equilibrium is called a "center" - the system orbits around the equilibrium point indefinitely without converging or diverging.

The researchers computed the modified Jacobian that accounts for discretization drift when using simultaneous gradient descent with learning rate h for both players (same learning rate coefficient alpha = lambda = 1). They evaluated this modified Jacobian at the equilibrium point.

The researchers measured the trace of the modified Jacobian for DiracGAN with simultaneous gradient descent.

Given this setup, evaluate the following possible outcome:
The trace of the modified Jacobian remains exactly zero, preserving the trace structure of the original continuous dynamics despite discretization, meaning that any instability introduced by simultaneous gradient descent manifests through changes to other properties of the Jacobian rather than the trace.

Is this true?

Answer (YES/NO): NO